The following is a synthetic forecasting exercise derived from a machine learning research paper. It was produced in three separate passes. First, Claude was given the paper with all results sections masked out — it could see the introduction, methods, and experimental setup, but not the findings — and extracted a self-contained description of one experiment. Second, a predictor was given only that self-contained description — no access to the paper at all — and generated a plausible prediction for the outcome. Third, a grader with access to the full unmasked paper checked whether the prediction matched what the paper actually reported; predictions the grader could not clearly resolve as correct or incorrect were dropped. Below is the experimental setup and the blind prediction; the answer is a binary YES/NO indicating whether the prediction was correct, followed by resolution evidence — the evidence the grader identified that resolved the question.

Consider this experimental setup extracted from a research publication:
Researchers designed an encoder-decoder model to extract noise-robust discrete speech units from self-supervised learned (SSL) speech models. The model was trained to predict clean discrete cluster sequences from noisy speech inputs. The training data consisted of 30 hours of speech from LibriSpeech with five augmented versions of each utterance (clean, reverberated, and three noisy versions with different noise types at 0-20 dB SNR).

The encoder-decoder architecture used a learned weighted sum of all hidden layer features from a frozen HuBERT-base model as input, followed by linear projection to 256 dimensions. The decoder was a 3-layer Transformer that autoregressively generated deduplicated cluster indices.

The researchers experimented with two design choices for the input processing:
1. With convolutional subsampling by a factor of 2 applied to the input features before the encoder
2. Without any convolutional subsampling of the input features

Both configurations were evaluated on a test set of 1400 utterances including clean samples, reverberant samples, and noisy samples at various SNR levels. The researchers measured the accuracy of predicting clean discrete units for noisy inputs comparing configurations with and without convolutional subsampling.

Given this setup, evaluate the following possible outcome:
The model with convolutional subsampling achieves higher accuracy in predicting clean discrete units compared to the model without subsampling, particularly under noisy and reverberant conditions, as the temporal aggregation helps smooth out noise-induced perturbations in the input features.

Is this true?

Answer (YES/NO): NO